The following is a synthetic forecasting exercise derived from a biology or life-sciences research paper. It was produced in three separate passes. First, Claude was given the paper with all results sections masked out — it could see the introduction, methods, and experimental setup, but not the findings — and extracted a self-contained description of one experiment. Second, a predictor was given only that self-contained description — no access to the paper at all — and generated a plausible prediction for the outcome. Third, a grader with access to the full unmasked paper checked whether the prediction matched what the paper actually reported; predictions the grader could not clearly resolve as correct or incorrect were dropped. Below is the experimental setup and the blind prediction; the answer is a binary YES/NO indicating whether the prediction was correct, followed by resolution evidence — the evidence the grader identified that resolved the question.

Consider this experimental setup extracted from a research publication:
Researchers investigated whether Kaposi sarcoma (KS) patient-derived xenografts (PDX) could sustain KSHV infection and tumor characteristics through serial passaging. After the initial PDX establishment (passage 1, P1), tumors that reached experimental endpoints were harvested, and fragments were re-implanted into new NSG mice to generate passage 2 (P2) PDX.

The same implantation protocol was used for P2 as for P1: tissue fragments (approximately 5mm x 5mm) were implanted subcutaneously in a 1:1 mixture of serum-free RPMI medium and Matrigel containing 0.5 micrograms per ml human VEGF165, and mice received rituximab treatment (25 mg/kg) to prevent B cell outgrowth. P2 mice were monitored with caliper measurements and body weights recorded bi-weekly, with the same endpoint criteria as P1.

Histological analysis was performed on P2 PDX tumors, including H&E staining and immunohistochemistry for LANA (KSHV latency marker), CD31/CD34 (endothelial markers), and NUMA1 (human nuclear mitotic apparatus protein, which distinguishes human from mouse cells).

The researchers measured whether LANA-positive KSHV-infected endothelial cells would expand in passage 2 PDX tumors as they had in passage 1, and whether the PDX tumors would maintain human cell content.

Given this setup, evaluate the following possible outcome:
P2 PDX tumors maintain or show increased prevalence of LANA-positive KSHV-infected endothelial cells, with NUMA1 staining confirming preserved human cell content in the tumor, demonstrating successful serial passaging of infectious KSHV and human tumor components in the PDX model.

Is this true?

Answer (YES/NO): YES